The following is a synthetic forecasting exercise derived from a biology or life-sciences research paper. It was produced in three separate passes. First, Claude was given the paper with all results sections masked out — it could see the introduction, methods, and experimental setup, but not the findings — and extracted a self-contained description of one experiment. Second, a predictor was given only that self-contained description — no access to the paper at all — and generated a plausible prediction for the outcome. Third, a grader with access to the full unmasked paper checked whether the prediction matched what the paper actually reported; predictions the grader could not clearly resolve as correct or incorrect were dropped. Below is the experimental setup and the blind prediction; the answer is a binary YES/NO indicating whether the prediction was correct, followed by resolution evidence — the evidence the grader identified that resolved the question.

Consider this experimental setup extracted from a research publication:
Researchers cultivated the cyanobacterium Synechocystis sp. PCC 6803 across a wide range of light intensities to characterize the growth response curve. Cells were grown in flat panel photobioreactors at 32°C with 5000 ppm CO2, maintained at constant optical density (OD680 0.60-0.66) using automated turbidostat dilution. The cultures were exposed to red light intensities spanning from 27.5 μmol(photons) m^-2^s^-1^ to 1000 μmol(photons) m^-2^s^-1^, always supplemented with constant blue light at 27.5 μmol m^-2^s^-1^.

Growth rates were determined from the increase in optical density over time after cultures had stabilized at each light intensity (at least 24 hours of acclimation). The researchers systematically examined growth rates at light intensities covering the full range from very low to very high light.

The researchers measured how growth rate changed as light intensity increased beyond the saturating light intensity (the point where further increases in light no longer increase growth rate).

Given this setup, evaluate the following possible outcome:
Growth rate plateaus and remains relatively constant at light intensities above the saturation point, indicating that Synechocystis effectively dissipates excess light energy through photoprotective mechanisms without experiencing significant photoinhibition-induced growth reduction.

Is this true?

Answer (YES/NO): NO